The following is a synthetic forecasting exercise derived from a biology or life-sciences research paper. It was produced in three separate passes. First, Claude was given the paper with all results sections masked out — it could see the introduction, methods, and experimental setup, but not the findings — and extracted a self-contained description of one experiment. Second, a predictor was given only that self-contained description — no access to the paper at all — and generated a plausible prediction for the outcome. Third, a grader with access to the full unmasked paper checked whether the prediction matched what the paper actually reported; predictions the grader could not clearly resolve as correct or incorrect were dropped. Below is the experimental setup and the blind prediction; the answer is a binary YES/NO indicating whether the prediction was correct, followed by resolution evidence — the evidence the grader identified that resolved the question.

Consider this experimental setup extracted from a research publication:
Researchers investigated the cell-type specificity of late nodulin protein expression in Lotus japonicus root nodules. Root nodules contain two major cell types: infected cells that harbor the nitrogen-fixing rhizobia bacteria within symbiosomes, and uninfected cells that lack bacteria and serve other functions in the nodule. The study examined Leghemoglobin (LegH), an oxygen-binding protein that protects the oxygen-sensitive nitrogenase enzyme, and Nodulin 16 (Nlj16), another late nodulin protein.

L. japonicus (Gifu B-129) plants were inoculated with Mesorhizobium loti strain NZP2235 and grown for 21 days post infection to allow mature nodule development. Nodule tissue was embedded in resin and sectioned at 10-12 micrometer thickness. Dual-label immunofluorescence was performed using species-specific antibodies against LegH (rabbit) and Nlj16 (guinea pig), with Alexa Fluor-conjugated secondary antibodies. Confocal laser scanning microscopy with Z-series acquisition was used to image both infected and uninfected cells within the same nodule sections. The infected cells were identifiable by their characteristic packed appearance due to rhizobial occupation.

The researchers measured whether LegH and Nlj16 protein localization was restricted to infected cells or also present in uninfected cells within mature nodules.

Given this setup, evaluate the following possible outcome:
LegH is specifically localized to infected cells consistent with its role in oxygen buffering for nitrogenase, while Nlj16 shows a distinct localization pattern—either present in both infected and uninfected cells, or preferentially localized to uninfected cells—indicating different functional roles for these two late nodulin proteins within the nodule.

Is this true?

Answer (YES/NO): NO